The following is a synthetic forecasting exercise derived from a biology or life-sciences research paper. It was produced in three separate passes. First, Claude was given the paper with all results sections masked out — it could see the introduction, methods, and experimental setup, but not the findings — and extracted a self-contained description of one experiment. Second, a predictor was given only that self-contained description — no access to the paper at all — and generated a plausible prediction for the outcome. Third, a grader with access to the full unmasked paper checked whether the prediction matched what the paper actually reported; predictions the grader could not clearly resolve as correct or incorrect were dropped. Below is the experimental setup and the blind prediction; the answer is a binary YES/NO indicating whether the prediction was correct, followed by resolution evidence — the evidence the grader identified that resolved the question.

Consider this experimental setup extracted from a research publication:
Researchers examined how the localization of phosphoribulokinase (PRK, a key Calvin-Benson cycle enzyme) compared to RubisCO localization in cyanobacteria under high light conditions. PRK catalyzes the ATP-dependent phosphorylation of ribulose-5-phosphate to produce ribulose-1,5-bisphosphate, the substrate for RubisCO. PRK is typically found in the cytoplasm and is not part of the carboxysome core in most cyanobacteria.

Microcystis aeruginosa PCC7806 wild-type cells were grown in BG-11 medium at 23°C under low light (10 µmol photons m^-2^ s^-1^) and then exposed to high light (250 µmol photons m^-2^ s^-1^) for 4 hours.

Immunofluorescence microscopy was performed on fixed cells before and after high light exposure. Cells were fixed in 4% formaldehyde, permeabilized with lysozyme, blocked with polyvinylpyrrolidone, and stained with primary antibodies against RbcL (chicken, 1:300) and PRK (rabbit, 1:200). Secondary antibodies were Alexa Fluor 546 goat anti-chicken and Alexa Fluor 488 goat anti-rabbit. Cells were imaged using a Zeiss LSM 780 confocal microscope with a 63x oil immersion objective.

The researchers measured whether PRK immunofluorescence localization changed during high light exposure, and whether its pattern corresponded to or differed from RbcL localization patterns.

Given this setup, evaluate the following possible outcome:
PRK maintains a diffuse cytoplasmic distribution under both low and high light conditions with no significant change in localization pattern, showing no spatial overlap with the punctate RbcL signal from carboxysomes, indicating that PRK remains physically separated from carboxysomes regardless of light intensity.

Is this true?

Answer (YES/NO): NO